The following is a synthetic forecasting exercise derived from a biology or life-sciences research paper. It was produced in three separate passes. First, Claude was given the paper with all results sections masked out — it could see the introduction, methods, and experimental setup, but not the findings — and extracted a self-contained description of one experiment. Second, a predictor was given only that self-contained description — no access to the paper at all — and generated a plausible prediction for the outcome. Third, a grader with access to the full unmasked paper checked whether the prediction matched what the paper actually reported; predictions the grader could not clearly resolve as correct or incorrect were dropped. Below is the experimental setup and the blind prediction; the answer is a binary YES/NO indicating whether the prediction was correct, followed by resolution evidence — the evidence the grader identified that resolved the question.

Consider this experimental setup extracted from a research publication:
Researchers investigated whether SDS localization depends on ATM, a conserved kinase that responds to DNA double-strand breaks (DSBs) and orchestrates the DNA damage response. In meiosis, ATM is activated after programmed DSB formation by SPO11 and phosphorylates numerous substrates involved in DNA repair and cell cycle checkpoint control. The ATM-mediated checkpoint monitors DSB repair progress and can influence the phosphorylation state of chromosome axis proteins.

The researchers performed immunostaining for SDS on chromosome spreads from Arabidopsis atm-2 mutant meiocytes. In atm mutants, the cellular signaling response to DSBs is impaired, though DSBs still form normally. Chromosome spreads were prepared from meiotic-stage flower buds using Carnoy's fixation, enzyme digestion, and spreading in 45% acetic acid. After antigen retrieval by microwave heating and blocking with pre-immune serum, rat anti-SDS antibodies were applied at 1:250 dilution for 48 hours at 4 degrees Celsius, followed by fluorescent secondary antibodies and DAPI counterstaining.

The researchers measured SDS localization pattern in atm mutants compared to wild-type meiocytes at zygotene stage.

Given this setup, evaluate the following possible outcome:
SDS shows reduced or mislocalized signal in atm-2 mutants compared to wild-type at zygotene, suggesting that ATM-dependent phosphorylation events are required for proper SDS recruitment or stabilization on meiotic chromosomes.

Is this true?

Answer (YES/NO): NO